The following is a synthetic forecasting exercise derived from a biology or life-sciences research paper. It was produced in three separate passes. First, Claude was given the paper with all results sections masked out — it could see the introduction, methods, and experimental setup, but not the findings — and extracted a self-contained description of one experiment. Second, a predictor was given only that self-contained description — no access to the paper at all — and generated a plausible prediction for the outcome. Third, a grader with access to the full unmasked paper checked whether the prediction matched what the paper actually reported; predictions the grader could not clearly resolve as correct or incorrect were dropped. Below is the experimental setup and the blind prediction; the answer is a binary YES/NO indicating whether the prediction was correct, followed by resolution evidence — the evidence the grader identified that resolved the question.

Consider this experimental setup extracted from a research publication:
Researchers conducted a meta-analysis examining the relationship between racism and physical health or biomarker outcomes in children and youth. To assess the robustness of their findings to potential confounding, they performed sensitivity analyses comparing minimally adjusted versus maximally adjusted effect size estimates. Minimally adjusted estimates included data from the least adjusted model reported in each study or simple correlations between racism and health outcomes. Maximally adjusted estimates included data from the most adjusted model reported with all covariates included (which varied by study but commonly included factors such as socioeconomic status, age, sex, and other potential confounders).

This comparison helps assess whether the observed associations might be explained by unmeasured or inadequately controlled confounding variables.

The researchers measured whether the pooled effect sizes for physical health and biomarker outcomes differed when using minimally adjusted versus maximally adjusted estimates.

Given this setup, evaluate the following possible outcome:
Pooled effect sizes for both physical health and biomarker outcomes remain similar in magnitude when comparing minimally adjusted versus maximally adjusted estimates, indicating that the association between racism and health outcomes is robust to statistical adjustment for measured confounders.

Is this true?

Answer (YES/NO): YES